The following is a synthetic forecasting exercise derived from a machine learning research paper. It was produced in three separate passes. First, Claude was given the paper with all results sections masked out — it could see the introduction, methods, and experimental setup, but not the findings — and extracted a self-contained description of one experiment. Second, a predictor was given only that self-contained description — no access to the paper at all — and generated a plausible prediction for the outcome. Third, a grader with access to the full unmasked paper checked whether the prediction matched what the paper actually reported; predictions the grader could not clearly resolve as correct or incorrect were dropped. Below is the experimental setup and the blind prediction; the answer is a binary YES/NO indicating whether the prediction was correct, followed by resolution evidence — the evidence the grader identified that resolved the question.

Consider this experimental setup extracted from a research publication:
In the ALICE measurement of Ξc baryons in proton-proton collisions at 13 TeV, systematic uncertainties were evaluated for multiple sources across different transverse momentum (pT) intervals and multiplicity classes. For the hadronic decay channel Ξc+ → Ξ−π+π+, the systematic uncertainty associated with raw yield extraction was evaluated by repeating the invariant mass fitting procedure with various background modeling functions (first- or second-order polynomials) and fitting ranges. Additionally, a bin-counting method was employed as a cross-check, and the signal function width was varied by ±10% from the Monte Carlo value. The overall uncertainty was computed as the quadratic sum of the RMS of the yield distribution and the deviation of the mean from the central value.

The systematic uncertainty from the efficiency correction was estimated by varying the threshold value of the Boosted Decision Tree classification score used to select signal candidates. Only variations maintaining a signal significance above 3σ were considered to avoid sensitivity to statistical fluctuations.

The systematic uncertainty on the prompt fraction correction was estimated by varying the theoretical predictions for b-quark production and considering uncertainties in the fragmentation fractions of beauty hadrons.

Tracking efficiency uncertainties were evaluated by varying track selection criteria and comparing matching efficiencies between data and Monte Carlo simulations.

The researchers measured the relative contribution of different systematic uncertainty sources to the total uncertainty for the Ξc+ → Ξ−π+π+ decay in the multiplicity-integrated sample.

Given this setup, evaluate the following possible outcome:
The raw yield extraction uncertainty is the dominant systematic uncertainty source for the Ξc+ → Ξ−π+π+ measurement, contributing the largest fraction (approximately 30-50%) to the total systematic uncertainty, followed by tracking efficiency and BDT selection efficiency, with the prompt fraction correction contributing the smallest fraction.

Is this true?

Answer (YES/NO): NO